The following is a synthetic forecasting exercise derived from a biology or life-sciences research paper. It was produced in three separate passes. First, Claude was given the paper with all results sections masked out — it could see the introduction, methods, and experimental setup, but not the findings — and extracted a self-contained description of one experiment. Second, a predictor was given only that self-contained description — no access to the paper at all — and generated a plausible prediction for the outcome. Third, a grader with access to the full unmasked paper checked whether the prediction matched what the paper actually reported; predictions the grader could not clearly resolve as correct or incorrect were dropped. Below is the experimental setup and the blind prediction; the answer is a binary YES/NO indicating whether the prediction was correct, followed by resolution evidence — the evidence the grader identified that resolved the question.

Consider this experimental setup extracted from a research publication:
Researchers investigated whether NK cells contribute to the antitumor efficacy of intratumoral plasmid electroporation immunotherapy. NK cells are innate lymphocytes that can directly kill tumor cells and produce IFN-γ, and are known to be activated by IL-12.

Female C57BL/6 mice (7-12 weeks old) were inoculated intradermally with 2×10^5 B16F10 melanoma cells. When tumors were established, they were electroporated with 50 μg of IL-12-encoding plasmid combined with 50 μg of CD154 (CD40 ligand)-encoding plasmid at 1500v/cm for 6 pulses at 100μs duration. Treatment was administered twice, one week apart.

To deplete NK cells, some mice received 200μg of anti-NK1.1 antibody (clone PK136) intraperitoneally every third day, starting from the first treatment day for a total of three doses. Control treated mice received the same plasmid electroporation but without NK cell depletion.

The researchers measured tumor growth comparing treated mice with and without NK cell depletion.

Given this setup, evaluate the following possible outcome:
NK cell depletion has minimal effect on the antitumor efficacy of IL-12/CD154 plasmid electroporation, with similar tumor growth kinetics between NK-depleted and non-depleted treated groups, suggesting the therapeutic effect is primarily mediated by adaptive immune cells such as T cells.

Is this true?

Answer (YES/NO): YES